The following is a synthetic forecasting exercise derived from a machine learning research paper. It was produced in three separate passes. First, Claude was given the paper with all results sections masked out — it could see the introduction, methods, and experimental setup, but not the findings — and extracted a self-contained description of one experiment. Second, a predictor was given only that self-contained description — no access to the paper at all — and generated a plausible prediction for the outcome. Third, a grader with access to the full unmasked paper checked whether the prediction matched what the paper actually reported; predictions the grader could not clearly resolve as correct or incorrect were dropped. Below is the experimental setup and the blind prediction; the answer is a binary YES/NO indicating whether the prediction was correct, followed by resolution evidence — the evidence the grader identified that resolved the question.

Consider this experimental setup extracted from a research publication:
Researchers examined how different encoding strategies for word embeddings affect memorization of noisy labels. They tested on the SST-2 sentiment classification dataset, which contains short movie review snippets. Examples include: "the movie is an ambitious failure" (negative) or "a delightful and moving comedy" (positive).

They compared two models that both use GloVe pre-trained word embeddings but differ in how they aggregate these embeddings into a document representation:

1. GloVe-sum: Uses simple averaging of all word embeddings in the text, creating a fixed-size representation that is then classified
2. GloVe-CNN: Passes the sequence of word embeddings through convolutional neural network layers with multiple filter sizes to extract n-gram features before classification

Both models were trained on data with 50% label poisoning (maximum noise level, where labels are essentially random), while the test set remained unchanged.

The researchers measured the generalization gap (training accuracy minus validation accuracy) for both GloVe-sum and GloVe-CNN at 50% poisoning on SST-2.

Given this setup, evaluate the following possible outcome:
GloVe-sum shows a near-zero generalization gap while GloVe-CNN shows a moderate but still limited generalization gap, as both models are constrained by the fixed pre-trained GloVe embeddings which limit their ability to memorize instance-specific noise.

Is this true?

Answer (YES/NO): NO